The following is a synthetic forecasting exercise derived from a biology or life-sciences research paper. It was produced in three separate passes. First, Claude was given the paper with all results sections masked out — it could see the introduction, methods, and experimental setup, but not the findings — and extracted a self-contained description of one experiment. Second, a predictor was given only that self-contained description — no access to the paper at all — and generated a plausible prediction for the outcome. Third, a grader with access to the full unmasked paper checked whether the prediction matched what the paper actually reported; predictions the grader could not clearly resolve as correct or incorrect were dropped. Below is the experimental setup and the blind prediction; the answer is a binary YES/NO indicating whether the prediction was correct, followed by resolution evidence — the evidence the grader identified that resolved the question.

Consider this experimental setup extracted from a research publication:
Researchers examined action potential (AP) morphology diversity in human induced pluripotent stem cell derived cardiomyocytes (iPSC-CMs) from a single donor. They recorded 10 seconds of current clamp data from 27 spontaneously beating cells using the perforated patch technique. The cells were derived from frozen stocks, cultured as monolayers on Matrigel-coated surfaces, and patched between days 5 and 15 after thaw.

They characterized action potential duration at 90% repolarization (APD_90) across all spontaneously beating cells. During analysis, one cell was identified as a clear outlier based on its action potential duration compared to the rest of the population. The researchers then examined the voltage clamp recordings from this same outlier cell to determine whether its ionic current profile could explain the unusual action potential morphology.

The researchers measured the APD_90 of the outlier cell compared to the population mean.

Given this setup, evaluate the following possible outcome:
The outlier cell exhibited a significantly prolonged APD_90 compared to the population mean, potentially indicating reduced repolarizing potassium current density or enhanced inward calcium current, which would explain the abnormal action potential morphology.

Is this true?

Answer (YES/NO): YES